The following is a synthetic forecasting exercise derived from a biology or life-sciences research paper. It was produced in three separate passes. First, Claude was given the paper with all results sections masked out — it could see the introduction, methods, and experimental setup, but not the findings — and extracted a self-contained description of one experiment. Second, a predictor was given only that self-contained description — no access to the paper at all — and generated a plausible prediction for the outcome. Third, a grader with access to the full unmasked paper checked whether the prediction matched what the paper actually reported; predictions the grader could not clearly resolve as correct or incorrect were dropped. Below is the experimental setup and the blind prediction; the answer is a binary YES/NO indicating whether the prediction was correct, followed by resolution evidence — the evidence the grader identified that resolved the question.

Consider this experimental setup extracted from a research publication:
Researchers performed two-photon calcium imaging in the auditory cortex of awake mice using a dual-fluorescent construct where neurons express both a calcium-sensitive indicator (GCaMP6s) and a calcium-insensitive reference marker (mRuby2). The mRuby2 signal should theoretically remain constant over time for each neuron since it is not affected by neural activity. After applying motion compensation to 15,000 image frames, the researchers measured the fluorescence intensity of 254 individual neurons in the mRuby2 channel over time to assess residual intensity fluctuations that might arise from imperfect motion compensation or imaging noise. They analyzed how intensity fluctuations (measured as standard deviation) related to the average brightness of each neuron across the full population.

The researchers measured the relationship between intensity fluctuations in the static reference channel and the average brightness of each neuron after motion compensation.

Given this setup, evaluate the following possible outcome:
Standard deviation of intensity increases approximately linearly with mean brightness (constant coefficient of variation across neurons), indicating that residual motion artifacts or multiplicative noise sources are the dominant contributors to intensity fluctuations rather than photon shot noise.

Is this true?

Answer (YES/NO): NO